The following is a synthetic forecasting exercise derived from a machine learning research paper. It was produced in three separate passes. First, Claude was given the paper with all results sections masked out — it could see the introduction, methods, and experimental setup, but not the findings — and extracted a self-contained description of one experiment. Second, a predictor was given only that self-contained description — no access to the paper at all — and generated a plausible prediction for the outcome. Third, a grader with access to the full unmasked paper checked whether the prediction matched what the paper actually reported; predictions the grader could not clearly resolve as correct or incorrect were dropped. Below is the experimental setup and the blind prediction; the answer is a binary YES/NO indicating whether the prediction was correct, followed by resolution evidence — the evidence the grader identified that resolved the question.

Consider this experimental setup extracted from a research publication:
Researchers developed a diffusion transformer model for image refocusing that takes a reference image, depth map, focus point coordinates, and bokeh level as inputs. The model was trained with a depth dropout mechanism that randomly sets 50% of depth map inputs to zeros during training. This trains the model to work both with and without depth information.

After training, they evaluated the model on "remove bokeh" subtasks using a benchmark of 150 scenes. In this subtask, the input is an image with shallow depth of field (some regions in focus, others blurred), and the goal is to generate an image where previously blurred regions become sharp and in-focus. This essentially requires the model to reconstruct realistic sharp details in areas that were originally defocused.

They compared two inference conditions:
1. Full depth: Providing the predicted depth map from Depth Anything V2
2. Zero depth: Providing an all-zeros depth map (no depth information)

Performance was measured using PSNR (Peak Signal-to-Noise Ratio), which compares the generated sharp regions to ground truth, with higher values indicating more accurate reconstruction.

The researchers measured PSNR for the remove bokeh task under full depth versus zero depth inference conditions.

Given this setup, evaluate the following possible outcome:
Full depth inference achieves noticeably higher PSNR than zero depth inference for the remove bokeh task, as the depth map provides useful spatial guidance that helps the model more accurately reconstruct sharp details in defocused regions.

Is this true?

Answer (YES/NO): NO